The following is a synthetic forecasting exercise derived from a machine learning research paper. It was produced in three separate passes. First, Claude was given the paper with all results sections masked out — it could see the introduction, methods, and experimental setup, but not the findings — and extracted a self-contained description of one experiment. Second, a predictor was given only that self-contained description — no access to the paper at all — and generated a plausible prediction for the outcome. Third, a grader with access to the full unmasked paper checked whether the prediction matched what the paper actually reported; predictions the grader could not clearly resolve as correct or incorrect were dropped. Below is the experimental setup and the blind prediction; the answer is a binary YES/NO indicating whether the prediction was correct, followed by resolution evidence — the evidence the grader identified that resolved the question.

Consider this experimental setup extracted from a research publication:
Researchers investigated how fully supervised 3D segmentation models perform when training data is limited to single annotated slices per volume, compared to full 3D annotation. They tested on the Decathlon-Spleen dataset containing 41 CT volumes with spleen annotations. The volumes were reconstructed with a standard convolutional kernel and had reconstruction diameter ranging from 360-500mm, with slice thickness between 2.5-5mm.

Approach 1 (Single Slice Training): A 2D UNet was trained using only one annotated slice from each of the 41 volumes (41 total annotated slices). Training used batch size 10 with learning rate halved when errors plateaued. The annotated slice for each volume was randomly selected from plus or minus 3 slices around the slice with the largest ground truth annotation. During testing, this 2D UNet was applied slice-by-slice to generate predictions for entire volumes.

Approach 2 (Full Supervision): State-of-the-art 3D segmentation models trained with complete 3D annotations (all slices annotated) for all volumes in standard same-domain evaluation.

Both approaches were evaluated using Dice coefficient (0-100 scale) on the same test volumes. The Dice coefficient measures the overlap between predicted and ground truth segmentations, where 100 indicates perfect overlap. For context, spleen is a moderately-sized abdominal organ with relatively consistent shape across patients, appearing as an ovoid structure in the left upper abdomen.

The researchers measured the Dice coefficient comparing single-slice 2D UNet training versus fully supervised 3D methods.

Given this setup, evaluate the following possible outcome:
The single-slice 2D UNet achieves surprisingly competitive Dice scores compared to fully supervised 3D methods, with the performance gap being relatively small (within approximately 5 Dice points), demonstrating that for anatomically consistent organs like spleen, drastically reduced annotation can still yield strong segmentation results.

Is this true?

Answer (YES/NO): NO